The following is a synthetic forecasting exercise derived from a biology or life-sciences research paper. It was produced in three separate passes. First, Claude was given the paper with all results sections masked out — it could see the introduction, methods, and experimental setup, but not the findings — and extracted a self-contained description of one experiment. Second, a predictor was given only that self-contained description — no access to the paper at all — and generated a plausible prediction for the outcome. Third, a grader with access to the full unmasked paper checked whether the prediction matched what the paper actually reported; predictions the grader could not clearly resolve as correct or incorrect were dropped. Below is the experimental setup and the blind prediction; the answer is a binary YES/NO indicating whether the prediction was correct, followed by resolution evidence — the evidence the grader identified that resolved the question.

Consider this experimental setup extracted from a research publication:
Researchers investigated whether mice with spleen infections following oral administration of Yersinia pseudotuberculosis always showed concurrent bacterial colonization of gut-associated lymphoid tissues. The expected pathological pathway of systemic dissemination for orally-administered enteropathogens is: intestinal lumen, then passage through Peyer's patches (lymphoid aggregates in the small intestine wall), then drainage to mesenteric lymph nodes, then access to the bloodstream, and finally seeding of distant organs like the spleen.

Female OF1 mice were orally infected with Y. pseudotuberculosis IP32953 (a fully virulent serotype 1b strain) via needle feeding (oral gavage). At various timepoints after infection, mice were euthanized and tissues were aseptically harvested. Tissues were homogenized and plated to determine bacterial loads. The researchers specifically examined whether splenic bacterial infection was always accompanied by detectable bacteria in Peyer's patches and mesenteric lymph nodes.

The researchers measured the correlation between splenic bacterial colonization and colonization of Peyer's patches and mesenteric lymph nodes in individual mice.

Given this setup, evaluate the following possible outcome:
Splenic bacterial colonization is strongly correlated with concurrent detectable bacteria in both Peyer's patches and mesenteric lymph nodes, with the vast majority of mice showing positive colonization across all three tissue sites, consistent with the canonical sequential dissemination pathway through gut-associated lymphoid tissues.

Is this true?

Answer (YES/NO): NO